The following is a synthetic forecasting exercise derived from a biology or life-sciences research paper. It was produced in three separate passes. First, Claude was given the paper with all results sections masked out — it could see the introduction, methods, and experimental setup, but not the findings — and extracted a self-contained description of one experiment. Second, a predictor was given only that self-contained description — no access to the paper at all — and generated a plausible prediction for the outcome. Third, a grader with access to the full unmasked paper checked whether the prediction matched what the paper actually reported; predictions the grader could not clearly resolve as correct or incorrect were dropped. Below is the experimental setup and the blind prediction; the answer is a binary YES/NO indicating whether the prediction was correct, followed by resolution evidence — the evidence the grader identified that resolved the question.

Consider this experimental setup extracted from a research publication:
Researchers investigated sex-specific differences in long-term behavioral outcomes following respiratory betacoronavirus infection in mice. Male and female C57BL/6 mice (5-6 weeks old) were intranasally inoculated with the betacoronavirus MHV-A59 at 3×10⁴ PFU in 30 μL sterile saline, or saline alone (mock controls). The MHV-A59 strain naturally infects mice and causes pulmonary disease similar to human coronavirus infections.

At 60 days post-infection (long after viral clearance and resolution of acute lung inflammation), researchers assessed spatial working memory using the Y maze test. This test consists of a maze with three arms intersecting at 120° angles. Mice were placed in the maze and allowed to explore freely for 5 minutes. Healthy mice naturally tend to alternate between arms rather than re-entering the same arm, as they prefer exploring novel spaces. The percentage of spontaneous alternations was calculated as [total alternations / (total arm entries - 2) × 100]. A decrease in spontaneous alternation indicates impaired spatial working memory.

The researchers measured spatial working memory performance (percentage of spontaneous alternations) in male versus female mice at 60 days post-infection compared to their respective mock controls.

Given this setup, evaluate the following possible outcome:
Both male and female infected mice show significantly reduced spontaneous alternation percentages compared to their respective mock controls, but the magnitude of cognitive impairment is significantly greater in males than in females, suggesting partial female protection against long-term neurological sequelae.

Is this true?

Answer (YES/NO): NO